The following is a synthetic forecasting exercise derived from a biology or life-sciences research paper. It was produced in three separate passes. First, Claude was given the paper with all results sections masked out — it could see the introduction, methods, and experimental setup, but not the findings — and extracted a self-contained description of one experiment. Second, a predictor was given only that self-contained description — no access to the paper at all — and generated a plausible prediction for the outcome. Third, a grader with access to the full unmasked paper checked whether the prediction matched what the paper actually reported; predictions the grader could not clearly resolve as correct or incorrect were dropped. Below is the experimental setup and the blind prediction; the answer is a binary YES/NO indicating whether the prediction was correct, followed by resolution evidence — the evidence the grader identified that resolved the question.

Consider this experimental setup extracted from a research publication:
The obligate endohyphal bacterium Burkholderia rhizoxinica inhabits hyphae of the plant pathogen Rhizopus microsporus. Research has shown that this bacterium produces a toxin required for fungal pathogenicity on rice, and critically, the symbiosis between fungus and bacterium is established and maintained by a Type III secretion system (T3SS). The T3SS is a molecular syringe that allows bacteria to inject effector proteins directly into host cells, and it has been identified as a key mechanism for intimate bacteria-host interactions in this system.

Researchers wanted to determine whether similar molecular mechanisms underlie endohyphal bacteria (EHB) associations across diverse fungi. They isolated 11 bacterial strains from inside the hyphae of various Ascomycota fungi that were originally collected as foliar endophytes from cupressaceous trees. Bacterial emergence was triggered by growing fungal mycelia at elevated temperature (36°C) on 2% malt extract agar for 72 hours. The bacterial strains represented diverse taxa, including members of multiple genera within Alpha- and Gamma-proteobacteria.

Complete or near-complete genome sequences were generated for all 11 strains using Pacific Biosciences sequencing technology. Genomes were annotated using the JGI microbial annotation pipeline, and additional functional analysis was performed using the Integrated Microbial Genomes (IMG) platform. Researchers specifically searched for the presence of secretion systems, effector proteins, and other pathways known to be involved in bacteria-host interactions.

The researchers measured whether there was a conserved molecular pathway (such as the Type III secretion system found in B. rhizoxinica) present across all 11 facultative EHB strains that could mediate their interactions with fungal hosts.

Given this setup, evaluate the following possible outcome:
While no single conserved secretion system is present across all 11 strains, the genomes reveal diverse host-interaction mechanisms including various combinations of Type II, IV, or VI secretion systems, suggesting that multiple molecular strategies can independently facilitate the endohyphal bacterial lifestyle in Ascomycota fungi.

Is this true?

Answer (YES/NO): YES